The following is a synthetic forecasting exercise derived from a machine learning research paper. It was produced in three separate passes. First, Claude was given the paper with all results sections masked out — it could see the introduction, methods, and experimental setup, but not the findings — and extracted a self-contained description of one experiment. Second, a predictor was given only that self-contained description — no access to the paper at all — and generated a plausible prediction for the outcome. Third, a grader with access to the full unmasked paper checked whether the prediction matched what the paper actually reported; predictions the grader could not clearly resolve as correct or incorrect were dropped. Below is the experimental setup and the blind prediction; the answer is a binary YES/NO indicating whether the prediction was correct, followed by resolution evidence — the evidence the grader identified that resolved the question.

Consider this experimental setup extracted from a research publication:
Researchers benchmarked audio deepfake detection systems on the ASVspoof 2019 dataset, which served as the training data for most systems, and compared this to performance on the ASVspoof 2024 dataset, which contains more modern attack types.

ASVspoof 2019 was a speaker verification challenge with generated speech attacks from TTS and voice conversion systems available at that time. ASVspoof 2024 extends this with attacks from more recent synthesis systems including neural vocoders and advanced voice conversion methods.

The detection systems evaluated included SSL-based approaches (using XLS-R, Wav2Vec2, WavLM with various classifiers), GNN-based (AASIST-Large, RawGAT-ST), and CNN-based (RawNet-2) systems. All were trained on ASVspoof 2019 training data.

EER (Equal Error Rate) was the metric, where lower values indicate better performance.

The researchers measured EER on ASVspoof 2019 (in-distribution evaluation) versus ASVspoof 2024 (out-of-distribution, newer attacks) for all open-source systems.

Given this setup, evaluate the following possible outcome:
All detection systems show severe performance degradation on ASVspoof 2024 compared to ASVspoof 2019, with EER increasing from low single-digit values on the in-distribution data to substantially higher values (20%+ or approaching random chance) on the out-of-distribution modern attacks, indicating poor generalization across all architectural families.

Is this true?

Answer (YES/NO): NO